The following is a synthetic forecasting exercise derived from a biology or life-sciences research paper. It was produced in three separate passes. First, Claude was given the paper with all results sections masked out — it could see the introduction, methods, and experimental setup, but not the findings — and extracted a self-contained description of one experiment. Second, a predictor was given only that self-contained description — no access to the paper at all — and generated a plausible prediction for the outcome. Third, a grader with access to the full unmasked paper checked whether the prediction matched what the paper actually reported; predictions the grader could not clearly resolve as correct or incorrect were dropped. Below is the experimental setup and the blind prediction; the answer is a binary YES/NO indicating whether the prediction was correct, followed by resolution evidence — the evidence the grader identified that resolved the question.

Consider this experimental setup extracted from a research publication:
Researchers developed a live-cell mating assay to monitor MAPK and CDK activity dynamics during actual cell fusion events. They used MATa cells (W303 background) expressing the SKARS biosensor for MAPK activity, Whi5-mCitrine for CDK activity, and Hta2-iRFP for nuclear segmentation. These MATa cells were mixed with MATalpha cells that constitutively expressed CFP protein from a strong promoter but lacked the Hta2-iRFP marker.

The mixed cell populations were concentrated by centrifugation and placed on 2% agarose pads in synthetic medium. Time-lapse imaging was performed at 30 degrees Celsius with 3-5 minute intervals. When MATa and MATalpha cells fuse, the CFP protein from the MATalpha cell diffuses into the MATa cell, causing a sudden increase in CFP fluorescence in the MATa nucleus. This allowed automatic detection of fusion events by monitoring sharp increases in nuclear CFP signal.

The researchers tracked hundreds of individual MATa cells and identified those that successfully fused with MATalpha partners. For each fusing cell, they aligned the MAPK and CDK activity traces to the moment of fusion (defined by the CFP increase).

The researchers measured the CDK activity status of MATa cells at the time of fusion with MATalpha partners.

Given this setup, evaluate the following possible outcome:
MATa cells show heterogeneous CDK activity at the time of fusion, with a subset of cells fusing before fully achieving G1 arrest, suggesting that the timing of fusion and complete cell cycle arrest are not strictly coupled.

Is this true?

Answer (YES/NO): NO